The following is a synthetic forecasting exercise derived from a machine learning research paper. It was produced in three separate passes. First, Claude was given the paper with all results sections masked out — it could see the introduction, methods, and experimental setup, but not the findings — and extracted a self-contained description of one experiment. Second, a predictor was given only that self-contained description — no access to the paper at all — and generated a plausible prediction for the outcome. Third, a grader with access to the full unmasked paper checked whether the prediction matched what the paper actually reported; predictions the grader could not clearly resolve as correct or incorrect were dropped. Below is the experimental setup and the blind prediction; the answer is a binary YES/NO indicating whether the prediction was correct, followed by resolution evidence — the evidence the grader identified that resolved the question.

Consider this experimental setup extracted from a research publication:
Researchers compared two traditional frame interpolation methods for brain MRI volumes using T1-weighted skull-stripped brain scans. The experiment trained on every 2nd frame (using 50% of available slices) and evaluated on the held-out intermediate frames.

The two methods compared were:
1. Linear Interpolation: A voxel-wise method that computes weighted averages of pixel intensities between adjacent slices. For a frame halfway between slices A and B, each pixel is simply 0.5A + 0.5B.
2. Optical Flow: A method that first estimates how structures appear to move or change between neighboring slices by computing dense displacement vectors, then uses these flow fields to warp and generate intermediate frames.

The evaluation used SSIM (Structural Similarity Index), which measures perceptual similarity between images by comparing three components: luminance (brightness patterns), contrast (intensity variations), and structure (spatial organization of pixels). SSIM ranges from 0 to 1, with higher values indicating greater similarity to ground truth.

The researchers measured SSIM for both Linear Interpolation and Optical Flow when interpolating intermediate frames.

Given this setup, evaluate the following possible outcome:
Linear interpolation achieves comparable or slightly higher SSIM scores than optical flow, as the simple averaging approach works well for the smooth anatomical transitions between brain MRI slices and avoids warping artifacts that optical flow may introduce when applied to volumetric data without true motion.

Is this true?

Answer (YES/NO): YES